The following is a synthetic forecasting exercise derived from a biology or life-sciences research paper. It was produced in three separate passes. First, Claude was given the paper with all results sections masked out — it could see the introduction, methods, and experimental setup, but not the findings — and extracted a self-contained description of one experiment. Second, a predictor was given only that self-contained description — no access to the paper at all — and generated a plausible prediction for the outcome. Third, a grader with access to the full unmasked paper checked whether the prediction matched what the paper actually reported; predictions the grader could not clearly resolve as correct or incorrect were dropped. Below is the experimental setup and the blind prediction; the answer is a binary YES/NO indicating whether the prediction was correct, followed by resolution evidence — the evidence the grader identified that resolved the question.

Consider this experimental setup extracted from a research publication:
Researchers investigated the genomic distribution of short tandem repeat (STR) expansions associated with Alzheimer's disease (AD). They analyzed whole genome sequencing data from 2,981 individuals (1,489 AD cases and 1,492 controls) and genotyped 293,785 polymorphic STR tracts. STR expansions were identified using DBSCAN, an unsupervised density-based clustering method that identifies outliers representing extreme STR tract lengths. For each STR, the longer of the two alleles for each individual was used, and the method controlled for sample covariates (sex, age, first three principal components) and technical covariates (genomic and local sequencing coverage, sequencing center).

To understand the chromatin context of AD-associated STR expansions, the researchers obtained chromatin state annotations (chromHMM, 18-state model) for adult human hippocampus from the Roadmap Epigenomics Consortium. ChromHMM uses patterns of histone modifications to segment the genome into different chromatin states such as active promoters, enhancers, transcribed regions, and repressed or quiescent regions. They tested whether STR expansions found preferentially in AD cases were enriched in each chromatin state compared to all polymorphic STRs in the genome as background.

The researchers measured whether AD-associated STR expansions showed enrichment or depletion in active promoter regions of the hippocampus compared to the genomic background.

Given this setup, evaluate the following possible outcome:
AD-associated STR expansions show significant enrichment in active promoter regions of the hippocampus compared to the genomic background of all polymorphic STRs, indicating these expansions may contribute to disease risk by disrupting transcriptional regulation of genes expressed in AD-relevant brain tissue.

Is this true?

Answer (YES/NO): YES